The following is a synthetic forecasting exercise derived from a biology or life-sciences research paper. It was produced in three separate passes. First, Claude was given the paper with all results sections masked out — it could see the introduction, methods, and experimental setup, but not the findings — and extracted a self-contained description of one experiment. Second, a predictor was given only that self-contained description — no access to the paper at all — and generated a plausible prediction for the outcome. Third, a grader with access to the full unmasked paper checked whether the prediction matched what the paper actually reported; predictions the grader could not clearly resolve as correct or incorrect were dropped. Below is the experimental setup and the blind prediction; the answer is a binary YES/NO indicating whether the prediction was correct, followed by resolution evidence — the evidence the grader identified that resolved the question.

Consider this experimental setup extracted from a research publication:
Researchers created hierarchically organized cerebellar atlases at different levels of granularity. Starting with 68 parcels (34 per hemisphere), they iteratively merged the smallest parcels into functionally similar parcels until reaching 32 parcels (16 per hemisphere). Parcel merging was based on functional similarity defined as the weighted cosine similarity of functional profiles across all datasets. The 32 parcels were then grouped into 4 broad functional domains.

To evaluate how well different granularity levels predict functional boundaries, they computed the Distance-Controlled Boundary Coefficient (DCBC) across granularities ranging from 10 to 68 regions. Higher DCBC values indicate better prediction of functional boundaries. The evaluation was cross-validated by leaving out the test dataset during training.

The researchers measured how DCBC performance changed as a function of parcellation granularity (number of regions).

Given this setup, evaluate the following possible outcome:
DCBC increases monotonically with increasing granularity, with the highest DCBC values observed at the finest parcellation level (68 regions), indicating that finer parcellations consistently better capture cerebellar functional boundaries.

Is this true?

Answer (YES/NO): NO